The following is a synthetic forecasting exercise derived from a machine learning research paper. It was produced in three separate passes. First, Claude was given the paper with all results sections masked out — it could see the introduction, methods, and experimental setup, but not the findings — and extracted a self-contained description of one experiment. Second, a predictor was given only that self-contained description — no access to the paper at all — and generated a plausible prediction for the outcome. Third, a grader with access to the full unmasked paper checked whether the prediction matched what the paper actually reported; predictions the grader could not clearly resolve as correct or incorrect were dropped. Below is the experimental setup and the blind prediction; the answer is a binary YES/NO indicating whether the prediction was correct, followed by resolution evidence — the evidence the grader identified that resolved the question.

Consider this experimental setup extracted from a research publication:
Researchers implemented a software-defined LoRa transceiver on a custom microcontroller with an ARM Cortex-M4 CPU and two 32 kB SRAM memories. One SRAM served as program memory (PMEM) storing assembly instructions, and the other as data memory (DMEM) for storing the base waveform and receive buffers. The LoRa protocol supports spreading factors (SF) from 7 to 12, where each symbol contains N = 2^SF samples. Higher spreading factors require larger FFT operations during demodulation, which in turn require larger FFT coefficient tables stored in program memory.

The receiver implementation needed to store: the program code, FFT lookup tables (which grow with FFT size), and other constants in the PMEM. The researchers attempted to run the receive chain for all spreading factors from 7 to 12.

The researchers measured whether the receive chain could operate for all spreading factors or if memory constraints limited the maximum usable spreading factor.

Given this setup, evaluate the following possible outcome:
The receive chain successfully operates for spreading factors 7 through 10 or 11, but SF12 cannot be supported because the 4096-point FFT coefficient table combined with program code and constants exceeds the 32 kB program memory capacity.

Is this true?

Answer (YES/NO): NO